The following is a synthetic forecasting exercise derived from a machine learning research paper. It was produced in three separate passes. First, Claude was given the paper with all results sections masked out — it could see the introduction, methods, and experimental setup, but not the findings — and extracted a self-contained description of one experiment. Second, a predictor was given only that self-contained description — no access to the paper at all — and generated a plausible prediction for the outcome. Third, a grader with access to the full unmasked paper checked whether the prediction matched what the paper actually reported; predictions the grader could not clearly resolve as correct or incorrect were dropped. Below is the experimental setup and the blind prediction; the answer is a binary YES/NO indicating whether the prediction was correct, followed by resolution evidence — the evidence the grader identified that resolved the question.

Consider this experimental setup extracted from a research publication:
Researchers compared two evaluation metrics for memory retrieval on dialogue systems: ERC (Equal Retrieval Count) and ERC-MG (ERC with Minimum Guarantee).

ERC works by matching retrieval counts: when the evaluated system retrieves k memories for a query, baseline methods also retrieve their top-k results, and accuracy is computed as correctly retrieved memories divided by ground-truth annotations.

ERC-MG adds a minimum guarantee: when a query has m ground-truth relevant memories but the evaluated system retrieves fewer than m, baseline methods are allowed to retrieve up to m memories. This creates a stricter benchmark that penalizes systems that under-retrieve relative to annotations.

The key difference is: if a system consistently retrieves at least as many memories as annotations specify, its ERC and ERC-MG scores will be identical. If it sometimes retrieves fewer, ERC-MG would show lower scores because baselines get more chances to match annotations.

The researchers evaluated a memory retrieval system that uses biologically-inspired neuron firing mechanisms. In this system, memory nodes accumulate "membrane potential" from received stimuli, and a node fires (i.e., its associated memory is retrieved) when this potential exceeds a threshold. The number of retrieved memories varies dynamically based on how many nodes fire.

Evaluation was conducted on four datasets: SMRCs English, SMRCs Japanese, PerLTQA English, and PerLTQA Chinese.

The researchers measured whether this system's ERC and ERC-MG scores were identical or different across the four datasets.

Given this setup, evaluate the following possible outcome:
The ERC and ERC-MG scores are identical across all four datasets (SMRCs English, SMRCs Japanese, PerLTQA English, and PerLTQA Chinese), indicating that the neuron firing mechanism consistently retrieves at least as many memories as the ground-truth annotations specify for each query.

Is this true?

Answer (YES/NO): YES